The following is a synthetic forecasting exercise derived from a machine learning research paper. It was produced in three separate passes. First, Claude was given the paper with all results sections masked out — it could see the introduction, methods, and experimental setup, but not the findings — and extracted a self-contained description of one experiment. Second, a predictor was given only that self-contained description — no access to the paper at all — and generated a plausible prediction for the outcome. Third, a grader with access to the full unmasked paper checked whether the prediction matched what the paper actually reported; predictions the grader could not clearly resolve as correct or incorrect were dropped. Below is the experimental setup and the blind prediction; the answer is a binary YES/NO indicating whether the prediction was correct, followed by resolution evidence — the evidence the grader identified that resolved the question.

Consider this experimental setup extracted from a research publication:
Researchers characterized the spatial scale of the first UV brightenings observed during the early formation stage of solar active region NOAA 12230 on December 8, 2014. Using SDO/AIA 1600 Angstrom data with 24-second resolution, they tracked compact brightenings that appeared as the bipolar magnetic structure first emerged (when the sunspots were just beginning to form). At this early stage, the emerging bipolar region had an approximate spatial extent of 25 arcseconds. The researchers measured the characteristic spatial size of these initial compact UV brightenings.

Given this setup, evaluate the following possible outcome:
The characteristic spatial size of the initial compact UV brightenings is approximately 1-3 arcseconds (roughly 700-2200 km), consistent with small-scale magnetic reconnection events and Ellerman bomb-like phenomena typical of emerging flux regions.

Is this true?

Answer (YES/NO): NO